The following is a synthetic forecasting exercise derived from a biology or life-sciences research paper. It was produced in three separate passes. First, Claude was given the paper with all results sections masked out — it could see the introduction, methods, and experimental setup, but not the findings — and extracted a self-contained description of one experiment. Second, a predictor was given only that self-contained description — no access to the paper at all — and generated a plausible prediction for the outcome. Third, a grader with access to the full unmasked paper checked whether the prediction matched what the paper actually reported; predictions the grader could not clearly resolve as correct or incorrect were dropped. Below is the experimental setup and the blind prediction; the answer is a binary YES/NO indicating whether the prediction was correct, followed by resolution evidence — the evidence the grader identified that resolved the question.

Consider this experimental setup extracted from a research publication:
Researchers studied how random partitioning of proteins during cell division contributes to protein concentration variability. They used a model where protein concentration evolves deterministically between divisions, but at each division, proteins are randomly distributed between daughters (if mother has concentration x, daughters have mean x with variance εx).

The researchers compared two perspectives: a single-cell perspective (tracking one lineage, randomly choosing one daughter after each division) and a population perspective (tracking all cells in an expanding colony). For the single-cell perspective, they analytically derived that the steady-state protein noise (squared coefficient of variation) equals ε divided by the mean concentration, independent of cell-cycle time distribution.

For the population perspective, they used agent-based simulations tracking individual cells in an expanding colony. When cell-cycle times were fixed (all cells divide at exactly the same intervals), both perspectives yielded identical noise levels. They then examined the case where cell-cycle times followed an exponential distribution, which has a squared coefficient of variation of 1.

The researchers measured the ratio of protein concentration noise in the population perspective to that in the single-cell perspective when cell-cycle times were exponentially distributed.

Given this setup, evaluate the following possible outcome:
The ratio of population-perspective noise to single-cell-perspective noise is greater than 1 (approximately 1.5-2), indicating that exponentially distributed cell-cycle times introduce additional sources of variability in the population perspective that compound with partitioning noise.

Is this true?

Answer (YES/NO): YES